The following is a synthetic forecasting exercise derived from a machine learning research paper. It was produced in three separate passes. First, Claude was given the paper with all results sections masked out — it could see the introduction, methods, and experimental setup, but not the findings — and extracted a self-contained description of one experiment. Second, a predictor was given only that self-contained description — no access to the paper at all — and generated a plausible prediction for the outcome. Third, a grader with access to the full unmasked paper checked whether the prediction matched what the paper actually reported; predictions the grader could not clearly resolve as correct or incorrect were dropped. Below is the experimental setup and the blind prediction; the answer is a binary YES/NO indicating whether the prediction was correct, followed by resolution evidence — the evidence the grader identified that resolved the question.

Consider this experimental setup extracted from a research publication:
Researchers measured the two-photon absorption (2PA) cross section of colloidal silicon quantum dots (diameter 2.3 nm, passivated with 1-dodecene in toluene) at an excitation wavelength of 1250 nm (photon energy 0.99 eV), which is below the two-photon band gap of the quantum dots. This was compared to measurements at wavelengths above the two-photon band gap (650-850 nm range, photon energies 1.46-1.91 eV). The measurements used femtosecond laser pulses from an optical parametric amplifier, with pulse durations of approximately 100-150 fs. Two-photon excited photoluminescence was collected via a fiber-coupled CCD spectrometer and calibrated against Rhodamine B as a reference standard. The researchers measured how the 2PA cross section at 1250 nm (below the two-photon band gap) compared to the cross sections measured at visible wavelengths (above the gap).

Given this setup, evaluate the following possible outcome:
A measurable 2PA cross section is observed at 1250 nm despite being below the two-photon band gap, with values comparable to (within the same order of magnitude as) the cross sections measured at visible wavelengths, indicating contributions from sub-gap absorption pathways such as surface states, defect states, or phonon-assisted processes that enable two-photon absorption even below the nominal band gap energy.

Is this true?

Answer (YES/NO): NO